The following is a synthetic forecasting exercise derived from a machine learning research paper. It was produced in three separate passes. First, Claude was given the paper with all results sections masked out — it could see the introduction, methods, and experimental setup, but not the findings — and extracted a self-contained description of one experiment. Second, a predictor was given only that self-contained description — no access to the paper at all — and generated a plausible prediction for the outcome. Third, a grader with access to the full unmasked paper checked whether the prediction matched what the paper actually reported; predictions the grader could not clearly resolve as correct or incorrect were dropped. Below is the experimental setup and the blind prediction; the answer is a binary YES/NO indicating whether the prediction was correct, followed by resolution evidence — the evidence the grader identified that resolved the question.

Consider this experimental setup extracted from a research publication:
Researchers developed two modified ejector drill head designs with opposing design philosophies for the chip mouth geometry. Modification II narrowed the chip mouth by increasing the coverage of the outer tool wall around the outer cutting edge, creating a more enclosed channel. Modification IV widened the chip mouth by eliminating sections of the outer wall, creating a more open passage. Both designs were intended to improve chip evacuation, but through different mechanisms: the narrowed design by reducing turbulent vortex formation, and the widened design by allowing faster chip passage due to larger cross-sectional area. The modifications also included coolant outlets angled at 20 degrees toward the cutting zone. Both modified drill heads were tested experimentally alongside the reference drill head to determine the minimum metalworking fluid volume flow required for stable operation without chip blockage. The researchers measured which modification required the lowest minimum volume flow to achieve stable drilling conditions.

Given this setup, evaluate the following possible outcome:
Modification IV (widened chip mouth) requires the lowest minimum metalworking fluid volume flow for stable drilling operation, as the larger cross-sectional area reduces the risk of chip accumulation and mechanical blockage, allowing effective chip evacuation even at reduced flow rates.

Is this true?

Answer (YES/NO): YES